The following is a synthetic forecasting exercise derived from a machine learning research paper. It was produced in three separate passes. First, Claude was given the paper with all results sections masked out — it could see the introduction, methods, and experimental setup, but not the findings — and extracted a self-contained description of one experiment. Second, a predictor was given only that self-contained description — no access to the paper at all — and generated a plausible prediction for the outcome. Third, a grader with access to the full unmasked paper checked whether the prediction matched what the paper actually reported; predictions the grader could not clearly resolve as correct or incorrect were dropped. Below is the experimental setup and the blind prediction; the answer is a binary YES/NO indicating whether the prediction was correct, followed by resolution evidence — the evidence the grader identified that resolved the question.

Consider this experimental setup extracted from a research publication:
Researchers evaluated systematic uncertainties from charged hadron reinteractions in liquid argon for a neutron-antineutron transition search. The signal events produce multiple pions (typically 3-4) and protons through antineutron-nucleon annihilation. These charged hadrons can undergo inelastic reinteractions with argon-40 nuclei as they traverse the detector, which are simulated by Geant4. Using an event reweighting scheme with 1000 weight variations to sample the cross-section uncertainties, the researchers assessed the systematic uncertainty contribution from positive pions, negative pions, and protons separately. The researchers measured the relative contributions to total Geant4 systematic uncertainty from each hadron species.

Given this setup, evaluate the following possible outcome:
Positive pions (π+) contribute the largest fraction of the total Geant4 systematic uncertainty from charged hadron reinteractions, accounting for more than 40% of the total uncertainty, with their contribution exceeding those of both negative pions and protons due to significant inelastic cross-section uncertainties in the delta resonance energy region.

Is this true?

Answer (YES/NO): NO